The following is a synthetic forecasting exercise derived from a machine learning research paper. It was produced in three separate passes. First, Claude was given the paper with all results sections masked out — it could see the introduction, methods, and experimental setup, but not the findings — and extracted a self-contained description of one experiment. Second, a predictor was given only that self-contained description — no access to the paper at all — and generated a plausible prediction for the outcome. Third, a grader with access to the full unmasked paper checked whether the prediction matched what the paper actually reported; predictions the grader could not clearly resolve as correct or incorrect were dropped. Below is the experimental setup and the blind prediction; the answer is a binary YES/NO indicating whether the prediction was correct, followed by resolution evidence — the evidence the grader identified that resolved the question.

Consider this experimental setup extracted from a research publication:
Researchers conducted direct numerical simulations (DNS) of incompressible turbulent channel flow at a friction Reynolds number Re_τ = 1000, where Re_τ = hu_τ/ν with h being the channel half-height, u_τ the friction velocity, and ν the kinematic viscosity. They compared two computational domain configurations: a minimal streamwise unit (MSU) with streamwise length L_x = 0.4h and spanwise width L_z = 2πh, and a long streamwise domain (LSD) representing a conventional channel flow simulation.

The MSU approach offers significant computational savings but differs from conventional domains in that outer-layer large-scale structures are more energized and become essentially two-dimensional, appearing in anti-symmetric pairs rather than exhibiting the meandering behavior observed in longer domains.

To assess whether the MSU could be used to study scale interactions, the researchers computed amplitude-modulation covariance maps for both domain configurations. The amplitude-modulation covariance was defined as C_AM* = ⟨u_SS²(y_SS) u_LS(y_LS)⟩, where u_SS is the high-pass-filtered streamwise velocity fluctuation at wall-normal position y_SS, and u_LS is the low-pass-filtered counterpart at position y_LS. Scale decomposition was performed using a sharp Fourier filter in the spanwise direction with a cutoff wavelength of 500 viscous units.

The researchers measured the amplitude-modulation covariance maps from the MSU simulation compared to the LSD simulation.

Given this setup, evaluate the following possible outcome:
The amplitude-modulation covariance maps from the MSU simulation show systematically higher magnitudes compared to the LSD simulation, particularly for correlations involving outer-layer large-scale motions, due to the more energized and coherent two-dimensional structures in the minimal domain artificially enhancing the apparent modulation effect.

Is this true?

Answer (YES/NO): NO